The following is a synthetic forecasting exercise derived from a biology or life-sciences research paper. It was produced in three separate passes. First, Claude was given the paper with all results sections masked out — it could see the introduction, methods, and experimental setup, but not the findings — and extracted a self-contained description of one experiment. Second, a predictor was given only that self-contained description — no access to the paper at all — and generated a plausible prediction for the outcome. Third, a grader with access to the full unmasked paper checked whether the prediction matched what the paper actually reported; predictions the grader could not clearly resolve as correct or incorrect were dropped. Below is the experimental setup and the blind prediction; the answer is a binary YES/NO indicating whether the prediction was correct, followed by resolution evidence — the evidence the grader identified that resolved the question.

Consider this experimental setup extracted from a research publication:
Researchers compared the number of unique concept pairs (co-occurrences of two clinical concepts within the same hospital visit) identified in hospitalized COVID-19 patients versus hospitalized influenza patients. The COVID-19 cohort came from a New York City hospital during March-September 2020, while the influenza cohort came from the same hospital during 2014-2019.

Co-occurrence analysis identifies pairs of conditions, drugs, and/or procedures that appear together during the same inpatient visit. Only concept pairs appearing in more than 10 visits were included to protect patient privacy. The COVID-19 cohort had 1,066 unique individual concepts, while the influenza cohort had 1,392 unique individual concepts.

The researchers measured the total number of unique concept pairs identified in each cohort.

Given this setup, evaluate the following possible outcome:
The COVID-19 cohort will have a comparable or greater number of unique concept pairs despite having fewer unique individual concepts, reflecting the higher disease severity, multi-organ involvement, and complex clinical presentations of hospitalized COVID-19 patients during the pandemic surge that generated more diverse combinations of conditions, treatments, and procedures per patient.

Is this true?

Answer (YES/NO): NO